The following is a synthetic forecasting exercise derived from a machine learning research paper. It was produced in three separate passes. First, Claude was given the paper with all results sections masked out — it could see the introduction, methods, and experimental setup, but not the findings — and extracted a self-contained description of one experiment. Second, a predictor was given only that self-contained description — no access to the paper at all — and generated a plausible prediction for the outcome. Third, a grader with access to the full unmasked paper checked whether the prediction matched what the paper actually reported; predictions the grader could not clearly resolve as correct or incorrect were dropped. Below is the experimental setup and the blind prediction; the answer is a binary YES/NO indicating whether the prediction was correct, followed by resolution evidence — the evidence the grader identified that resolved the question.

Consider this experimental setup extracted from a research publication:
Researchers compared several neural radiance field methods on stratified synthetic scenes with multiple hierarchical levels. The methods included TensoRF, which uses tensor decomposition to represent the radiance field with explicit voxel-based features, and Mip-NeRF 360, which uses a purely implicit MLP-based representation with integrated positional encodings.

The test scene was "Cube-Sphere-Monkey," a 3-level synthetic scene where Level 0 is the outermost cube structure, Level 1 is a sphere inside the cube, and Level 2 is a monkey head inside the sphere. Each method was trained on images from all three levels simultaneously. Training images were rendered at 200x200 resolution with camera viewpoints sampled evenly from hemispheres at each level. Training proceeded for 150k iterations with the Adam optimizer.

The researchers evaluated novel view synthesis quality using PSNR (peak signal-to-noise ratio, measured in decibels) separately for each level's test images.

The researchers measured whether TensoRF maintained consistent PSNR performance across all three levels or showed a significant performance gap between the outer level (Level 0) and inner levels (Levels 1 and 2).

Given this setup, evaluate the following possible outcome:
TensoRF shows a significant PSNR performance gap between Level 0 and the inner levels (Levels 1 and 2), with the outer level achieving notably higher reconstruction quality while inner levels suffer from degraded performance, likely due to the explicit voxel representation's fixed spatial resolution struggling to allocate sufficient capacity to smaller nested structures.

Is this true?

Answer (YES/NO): YES